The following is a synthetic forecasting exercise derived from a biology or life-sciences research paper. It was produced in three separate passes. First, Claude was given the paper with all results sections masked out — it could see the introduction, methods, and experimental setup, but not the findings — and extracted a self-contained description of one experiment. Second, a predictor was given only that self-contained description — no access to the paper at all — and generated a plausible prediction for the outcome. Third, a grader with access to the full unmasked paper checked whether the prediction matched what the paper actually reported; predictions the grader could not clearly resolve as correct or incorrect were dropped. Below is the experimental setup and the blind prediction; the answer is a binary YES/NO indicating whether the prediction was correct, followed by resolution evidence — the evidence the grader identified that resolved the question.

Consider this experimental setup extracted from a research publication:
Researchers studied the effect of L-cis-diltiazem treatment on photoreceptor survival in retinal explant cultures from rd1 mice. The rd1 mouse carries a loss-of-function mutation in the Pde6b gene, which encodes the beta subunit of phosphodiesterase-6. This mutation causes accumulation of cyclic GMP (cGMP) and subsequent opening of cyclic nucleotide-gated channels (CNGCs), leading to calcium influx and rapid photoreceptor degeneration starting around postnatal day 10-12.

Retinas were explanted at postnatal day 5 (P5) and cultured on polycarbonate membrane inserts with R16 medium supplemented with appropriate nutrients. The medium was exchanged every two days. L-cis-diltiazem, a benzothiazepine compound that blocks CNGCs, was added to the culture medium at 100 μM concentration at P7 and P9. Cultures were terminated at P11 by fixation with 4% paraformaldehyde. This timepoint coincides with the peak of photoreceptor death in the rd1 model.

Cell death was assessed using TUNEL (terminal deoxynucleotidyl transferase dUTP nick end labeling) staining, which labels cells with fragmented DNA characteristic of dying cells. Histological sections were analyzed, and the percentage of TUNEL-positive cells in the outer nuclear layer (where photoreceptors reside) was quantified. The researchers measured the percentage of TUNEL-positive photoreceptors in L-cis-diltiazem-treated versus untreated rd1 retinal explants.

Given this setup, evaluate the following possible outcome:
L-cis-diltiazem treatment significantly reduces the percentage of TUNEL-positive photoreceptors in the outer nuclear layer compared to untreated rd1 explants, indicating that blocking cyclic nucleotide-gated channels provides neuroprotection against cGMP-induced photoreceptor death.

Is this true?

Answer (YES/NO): NO